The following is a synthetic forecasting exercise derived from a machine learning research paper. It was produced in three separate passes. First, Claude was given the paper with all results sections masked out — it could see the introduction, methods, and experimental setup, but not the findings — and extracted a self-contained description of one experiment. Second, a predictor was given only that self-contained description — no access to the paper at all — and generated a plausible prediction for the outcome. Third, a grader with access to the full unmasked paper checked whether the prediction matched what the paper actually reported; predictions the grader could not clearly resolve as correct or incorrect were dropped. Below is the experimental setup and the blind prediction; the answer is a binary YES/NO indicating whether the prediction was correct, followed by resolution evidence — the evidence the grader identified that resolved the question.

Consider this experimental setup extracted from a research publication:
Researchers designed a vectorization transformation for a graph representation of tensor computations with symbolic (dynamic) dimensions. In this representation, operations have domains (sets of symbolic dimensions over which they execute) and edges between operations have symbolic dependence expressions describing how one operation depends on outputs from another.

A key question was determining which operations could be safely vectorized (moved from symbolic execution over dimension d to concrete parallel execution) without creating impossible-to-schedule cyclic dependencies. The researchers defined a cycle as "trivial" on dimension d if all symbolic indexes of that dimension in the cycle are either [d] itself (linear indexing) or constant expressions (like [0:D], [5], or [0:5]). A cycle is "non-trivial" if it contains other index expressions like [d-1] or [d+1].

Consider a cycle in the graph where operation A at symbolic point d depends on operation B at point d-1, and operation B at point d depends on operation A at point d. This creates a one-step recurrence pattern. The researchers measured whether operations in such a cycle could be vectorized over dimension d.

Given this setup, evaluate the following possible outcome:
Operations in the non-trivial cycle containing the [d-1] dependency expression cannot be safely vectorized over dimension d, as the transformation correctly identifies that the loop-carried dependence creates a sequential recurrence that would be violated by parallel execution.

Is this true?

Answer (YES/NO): YES